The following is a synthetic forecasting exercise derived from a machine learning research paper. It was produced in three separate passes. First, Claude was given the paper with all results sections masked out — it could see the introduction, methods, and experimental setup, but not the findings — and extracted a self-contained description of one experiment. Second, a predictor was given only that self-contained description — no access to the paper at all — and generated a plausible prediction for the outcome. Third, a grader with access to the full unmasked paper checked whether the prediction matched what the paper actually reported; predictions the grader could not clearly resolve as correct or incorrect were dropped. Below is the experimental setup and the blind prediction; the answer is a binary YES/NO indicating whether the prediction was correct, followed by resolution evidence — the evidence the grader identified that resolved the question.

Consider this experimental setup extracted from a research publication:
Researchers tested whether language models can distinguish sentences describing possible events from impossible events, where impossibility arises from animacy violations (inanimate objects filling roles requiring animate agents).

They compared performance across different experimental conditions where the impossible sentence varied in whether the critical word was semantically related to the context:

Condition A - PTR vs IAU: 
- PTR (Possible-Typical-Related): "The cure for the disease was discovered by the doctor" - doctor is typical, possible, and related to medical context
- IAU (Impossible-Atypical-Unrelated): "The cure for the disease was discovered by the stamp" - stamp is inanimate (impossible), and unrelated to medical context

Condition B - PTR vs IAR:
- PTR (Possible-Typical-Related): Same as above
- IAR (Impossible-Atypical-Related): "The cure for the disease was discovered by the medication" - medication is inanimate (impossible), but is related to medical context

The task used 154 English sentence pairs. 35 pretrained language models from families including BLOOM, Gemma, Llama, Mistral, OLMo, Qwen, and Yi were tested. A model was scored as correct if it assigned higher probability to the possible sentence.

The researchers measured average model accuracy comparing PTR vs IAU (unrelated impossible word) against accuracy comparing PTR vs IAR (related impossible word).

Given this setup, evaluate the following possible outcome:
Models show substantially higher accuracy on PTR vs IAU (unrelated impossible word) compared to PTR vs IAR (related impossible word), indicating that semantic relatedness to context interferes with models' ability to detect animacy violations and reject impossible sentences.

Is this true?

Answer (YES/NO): YES